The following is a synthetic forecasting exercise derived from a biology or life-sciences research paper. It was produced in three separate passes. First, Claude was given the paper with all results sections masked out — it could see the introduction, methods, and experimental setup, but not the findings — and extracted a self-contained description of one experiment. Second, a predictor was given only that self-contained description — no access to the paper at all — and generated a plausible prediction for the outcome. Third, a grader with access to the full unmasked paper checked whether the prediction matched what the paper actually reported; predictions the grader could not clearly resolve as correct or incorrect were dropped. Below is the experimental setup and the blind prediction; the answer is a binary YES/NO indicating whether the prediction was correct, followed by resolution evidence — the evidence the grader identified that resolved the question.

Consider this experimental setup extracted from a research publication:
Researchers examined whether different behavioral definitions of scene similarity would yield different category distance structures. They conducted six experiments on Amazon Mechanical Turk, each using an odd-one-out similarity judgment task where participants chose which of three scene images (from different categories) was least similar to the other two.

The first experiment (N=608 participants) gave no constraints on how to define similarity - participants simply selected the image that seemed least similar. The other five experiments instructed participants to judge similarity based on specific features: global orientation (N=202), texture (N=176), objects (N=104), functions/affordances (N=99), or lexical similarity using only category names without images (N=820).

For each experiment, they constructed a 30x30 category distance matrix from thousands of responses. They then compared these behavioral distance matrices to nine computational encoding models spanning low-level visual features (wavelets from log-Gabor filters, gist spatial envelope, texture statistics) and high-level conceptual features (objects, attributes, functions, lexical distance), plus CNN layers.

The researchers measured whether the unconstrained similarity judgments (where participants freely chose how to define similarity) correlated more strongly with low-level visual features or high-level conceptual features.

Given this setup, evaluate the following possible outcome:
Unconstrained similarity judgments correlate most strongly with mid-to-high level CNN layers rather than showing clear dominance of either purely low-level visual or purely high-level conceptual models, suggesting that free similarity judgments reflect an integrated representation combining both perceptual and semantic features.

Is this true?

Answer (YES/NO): NO